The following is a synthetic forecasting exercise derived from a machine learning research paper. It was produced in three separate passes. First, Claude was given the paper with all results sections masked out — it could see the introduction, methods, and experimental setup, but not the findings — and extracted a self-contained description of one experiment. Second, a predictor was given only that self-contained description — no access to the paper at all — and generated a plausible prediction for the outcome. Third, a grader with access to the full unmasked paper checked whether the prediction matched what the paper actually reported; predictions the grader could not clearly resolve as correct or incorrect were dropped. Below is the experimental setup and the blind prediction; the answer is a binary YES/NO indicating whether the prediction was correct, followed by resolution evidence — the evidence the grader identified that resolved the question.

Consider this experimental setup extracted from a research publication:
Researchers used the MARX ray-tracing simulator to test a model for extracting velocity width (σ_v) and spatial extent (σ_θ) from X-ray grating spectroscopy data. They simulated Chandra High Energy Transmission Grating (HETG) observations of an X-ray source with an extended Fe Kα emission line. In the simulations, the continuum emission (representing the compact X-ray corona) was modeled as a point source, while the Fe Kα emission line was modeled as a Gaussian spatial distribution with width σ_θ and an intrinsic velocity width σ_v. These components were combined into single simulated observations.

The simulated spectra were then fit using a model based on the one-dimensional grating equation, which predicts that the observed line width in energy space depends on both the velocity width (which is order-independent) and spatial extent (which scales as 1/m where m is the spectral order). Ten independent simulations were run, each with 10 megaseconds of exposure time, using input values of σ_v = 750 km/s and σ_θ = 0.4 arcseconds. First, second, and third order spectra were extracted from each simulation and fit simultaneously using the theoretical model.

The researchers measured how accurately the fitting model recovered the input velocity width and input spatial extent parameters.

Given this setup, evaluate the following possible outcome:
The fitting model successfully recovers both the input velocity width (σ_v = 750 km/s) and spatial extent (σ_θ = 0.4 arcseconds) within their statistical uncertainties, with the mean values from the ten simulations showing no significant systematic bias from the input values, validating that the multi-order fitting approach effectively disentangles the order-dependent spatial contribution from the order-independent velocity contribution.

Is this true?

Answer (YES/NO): NO